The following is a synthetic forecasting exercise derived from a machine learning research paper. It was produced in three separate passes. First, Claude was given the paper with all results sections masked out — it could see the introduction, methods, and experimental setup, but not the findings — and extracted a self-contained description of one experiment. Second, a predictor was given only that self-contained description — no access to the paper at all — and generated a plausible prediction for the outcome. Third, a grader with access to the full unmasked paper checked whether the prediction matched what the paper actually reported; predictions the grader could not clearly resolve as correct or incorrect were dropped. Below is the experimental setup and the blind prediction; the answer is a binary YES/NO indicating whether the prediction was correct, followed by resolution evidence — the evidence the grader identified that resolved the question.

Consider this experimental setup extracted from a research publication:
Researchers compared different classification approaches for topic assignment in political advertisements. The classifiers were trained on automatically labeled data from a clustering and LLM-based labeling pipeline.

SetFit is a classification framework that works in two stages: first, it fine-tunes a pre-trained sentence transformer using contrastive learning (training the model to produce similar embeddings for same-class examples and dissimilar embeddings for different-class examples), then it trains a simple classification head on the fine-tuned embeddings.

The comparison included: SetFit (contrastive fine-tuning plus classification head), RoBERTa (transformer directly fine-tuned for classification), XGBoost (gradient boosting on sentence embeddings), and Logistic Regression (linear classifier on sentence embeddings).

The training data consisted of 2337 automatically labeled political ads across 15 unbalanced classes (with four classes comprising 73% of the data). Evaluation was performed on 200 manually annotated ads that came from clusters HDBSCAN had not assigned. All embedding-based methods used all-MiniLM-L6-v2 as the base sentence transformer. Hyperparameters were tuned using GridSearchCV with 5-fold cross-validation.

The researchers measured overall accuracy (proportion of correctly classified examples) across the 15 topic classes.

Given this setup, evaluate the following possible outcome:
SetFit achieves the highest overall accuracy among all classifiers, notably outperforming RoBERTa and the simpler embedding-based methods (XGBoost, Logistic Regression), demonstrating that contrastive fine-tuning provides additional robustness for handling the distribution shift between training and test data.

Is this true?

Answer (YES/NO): NO